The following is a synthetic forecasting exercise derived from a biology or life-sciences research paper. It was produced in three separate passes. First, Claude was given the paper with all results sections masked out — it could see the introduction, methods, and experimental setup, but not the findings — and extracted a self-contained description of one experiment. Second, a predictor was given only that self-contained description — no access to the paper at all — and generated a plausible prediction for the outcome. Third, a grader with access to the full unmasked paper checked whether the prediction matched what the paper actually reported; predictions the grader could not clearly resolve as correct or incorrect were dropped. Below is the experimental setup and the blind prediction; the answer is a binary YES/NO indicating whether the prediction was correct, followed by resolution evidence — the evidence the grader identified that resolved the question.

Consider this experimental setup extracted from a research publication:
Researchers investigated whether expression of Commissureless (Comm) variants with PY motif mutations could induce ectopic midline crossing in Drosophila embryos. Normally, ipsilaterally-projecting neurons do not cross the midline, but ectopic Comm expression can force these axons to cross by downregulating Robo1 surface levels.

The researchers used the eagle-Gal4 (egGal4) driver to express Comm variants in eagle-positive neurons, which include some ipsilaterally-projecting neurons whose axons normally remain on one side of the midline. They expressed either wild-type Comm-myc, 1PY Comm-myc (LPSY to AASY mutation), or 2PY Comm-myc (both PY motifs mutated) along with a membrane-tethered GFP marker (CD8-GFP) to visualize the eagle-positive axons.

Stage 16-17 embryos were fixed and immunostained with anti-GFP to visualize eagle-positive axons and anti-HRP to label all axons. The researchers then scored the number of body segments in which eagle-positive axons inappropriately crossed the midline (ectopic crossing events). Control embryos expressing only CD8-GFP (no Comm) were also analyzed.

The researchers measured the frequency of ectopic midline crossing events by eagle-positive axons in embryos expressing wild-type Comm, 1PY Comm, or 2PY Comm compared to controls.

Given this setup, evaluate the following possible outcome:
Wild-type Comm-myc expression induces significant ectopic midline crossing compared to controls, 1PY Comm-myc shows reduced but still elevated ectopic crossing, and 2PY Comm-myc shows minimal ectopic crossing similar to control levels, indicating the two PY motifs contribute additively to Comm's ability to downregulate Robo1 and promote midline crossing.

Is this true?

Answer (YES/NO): YES